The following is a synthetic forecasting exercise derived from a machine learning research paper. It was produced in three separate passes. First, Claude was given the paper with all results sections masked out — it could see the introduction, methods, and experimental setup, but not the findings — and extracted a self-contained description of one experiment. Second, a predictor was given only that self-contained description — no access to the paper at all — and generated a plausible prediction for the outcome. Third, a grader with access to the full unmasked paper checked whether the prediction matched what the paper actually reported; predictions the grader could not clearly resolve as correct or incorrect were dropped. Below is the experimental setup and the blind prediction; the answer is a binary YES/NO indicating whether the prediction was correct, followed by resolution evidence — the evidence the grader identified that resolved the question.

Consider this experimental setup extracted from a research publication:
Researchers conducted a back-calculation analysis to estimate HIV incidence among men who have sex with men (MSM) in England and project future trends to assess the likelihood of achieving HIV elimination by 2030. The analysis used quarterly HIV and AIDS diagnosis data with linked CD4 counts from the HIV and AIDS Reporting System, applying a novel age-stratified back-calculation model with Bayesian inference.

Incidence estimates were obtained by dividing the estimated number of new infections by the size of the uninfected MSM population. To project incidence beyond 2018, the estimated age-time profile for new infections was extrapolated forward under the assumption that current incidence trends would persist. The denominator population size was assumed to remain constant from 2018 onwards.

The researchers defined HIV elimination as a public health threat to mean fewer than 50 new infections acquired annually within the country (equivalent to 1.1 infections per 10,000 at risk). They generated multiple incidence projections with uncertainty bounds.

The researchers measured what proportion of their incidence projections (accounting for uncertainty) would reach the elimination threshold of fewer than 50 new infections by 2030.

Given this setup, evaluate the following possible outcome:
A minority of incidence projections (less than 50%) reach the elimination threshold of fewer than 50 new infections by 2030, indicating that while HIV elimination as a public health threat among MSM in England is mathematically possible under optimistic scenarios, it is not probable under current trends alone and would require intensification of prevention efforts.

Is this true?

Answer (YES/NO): YES